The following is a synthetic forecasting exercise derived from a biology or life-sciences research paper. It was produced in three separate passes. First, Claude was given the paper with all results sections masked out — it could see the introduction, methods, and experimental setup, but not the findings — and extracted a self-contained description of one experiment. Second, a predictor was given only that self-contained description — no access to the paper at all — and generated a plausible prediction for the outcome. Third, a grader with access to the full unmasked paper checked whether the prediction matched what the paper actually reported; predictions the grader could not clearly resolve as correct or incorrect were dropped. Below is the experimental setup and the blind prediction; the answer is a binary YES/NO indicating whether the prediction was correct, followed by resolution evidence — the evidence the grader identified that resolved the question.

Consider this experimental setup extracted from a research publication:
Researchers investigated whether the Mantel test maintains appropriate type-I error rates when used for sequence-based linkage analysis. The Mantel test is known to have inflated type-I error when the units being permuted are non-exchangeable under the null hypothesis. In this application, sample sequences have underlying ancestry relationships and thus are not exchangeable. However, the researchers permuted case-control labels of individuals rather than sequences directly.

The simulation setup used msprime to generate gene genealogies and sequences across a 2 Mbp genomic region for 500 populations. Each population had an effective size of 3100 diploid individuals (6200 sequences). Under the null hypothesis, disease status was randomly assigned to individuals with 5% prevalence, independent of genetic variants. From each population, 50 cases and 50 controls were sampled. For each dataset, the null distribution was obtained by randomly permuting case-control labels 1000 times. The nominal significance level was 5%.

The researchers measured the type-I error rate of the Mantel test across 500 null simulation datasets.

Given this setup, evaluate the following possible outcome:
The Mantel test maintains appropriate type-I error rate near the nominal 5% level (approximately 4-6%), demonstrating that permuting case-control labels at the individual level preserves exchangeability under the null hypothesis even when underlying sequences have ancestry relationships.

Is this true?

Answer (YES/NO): YES